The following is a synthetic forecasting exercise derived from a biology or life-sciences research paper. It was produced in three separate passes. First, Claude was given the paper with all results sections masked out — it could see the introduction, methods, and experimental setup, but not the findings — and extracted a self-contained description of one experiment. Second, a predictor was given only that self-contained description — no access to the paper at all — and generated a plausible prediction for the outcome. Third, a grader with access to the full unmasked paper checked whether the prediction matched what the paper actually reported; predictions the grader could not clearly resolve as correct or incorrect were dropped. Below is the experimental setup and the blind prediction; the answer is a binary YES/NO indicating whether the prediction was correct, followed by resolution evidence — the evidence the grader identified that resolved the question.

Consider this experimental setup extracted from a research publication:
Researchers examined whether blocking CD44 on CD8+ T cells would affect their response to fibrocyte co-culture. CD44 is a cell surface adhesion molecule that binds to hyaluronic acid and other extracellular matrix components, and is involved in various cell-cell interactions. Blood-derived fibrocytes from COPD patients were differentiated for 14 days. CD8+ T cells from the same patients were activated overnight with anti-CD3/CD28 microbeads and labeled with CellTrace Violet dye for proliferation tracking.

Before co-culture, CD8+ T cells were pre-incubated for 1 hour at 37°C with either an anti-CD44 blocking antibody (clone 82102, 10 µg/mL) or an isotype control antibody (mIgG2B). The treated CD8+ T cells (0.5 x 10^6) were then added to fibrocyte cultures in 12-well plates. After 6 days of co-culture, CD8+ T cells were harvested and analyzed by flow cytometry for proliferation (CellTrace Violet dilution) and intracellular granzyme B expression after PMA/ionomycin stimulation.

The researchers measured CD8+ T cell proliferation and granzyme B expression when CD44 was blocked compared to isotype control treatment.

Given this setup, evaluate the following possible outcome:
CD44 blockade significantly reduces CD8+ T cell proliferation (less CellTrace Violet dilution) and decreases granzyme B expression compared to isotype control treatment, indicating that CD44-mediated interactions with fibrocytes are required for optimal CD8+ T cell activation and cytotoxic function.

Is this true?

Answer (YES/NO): NO